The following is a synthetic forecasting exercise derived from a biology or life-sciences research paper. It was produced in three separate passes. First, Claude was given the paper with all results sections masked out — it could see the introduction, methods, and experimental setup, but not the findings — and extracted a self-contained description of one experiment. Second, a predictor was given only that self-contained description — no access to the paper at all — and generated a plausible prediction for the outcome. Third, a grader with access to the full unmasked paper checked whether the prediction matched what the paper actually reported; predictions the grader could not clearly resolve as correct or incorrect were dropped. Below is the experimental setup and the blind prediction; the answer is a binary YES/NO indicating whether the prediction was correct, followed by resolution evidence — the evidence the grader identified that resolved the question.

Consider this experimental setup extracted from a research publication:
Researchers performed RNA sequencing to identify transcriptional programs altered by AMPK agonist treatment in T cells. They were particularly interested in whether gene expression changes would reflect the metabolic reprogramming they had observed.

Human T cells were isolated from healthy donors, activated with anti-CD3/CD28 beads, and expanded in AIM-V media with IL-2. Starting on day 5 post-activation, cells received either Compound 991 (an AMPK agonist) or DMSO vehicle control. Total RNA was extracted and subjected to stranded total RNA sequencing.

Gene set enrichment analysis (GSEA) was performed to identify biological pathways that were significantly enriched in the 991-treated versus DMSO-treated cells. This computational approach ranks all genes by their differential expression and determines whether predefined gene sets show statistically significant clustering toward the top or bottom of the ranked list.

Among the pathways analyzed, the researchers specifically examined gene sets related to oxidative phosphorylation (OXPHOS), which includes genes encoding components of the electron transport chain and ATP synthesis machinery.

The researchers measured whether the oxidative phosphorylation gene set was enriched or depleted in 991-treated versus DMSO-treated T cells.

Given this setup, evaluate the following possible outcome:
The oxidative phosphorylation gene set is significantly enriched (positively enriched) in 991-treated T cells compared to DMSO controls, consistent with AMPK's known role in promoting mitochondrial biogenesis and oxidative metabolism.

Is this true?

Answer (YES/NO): YES